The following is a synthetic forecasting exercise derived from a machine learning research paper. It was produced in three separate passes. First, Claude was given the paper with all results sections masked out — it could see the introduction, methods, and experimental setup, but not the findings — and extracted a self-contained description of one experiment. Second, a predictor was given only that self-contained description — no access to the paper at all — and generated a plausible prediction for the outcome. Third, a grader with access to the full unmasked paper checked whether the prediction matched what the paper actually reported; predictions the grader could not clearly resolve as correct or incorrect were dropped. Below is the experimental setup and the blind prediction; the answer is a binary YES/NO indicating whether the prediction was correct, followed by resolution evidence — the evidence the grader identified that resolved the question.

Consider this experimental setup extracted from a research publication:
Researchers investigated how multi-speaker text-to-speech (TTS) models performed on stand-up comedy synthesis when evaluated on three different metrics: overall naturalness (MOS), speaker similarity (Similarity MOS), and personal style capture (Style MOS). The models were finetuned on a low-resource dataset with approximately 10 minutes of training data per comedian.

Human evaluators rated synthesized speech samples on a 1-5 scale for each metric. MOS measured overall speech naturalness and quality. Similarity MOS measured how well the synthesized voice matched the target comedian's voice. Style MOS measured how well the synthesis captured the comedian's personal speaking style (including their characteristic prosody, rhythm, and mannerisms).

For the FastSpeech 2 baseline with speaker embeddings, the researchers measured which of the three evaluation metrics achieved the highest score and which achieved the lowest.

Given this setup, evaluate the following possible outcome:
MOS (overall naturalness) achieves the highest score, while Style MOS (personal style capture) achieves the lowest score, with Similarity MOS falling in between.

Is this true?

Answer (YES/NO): YES